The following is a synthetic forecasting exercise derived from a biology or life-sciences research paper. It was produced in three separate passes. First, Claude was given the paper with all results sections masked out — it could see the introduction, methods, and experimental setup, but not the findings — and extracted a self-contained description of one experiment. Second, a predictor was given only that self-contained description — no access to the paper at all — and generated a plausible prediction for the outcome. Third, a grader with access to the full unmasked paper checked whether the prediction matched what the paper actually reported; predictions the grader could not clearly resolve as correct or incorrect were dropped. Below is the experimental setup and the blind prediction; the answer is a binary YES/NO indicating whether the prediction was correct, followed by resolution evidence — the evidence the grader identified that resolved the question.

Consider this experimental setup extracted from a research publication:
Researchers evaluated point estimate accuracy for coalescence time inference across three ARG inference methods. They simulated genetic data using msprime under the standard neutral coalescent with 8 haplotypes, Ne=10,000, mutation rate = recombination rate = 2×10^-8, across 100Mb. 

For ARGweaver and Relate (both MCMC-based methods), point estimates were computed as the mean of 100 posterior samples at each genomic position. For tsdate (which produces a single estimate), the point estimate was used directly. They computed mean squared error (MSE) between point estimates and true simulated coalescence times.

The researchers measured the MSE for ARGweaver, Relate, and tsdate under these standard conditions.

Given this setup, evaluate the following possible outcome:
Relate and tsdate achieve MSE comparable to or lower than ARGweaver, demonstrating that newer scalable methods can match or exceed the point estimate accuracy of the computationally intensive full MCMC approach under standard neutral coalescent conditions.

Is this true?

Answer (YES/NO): NO